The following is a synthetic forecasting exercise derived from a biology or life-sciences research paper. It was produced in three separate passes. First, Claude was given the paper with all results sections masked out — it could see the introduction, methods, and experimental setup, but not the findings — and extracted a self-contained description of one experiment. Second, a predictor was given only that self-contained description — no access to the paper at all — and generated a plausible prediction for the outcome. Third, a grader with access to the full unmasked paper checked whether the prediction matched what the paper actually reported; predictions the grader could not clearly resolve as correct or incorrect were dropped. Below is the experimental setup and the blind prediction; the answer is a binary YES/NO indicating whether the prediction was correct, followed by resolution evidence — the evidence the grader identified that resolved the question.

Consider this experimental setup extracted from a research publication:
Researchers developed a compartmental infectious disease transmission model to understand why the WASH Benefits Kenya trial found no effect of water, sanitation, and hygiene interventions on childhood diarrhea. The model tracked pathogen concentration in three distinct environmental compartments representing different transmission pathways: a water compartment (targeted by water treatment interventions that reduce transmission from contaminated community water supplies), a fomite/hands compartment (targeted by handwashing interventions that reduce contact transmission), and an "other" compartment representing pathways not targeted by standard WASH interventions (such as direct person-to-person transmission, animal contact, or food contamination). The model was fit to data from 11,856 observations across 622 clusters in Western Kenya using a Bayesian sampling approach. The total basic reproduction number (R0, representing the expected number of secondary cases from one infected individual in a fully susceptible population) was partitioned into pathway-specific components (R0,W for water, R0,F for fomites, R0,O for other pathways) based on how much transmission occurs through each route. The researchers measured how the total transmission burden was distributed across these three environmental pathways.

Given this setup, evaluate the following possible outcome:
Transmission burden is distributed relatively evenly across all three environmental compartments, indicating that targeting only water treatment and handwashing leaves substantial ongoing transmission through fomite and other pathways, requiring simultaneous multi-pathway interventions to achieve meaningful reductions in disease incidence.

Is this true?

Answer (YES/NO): NO